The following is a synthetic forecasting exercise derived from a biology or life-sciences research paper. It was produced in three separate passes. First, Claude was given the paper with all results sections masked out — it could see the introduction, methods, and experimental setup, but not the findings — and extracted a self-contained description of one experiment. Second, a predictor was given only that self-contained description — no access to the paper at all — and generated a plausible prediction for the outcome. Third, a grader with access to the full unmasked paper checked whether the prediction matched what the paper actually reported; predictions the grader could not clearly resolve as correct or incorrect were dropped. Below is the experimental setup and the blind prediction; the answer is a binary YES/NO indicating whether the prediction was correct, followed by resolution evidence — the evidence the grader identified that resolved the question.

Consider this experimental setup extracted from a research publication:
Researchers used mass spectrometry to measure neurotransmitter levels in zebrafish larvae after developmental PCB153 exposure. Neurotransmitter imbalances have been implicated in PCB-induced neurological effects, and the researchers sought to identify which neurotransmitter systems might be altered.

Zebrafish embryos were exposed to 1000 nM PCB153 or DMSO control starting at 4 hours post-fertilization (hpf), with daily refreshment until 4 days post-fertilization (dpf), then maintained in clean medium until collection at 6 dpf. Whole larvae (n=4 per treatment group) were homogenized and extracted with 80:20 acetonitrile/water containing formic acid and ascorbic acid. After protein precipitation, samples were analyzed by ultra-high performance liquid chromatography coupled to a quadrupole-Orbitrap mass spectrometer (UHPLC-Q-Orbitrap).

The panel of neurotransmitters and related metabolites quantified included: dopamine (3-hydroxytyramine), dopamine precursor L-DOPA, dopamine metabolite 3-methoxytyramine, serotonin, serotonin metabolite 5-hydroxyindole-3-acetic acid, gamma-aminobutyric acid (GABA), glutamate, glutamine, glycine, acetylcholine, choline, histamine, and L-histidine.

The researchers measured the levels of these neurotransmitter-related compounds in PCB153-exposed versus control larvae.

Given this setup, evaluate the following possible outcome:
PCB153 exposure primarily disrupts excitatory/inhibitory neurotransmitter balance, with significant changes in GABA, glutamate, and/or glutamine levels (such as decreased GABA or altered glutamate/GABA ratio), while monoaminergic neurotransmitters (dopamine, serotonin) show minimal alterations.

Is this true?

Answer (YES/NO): NO